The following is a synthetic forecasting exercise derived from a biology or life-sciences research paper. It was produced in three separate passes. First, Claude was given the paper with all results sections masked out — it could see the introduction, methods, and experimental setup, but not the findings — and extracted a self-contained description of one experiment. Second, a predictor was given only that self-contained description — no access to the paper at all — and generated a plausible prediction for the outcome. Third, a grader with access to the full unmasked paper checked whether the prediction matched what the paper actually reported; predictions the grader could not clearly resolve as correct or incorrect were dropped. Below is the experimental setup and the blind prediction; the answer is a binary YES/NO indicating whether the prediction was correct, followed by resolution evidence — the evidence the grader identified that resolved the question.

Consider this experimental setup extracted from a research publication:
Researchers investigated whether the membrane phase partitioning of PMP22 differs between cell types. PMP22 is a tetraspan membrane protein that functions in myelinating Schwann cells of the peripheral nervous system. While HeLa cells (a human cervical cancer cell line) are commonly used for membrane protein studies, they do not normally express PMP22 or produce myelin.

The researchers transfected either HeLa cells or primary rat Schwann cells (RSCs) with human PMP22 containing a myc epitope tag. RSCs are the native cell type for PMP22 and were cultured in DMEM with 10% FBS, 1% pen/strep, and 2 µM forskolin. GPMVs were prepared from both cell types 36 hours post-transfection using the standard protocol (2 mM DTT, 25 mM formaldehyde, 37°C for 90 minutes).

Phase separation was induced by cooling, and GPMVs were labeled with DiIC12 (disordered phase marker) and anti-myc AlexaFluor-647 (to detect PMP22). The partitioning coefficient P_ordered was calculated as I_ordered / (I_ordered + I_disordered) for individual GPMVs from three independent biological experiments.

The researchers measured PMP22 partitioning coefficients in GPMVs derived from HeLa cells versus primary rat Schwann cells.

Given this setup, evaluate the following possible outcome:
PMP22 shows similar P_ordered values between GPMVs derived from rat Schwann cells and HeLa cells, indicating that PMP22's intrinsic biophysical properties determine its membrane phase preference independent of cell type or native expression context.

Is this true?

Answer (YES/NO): YES